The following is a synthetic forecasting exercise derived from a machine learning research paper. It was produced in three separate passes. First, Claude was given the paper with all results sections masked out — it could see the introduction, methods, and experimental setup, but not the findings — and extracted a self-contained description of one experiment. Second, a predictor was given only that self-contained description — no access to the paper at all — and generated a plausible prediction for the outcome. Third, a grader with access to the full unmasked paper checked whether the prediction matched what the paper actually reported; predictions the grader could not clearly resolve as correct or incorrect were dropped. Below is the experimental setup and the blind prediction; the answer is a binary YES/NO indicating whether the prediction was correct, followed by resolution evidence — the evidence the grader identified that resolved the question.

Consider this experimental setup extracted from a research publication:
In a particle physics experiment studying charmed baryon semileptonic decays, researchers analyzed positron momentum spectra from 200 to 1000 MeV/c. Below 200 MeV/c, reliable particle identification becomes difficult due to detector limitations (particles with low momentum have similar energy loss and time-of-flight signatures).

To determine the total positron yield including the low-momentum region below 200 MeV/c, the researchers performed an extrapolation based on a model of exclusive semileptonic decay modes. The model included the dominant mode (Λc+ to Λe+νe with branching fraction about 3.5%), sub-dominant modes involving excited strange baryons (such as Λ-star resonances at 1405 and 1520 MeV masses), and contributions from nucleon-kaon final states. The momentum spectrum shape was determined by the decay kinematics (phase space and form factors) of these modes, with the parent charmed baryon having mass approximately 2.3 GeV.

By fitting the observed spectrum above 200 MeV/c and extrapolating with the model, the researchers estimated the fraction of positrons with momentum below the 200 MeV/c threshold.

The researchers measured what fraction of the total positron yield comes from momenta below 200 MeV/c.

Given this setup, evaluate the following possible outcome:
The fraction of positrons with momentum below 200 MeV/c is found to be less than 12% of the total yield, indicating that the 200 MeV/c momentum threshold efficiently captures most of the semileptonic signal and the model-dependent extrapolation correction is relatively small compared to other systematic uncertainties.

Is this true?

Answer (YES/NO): NO